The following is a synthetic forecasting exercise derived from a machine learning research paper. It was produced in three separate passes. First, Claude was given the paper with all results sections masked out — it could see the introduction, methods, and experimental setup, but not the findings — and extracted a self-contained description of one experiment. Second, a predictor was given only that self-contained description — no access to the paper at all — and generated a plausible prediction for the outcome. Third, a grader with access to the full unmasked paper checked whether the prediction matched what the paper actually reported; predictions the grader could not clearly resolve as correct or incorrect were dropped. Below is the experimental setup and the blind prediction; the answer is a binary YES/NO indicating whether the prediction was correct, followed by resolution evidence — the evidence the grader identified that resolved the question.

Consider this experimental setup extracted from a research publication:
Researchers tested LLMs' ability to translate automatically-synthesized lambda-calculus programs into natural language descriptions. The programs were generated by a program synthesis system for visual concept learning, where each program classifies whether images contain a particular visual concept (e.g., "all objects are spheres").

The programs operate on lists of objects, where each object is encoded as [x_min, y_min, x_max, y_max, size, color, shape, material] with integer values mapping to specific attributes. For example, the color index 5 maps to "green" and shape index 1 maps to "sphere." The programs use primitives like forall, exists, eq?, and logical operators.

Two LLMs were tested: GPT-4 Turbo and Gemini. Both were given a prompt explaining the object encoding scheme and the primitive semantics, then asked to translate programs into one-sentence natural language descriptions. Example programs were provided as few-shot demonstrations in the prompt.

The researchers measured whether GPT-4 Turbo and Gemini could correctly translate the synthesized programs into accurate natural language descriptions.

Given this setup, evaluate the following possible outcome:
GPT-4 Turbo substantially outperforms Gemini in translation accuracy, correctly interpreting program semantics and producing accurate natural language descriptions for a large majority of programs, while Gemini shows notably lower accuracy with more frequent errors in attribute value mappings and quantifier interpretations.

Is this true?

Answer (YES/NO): YES